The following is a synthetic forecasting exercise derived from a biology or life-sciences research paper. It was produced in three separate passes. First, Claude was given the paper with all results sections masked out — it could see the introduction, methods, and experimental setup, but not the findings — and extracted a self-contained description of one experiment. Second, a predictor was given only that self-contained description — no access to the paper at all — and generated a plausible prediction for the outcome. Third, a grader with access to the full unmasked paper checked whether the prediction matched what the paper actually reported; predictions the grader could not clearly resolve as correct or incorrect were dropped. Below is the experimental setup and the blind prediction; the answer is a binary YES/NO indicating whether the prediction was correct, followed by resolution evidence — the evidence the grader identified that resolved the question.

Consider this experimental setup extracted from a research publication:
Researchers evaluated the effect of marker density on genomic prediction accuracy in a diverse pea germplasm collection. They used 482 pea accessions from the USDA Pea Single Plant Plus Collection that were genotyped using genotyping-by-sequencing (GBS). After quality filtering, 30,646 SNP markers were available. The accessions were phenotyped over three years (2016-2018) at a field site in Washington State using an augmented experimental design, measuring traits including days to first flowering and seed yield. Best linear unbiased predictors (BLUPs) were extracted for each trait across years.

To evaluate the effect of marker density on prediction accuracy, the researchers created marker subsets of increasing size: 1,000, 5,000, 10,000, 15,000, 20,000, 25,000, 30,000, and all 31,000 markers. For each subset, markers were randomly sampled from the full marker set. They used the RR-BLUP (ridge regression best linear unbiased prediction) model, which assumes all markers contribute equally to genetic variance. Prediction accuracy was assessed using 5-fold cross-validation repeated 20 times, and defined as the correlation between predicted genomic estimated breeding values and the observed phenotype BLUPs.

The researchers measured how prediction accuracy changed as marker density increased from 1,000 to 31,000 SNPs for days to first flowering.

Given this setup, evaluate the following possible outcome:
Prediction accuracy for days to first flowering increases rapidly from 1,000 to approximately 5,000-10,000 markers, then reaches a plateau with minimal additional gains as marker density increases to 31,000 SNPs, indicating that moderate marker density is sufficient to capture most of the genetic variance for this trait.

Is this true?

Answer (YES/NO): NO